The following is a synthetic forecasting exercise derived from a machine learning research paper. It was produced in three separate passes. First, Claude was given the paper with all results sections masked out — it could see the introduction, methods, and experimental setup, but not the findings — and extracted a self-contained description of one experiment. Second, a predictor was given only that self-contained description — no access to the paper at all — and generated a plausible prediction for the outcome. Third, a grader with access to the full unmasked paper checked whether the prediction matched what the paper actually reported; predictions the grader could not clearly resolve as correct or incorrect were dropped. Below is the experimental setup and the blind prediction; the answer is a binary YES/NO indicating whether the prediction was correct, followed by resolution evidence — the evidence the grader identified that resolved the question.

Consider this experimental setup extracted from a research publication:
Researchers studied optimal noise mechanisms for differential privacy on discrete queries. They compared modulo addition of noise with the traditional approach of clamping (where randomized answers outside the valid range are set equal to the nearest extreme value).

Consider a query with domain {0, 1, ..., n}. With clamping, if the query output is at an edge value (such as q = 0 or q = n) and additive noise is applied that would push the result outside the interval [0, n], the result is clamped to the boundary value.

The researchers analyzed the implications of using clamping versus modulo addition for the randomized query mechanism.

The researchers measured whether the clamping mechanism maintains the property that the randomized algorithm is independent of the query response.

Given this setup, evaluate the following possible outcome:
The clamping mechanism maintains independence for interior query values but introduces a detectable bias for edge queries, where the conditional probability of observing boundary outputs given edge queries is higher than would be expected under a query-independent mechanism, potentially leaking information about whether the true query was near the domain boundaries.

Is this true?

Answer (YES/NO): NO